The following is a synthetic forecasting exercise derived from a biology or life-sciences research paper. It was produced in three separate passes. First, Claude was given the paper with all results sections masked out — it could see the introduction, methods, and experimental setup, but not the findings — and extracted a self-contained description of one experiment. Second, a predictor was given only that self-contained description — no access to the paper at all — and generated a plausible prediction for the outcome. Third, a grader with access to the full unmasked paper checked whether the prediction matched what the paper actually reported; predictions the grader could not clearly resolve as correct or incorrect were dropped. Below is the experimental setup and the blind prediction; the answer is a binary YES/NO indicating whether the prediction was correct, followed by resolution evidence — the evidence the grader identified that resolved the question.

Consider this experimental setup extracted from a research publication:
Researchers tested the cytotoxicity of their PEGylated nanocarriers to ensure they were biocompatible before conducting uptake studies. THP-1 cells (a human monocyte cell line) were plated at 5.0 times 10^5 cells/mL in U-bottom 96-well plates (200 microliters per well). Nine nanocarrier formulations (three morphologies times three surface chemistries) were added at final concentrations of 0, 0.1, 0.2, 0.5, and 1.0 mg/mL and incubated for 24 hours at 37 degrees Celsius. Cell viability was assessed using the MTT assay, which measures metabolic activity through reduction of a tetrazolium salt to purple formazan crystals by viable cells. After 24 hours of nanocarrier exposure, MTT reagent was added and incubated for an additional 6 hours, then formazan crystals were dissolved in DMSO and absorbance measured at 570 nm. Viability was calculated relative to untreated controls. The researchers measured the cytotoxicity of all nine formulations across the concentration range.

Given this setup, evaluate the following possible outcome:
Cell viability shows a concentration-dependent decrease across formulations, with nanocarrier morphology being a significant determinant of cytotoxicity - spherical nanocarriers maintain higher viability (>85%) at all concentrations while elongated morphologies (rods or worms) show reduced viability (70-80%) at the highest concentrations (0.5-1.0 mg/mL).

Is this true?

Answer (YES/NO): NO